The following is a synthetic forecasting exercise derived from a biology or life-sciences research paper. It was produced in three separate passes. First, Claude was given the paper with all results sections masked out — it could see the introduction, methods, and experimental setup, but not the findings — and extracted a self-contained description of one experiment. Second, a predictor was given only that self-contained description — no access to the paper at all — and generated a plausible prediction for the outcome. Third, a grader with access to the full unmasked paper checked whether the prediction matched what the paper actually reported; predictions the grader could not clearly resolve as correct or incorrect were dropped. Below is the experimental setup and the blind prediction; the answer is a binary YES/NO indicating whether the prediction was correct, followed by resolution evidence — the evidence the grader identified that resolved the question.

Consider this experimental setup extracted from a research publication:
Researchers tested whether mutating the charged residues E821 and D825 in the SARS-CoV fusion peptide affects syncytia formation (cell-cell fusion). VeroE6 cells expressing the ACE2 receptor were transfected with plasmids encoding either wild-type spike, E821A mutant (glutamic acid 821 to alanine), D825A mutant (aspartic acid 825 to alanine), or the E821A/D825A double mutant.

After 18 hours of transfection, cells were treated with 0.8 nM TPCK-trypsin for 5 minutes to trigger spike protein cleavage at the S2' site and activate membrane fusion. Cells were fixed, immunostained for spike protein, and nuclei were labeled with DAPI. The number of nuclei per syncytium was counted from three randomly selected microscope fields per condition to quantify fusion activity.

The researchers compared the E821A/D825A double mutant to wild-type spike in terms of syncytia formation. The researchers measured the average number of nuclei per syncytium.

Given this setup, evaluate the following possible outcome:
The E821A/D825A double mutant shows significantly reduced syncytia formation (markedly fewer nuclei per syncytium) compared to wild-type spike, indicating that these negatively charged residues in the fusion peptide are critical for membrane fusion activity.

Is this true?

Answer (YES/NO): YES